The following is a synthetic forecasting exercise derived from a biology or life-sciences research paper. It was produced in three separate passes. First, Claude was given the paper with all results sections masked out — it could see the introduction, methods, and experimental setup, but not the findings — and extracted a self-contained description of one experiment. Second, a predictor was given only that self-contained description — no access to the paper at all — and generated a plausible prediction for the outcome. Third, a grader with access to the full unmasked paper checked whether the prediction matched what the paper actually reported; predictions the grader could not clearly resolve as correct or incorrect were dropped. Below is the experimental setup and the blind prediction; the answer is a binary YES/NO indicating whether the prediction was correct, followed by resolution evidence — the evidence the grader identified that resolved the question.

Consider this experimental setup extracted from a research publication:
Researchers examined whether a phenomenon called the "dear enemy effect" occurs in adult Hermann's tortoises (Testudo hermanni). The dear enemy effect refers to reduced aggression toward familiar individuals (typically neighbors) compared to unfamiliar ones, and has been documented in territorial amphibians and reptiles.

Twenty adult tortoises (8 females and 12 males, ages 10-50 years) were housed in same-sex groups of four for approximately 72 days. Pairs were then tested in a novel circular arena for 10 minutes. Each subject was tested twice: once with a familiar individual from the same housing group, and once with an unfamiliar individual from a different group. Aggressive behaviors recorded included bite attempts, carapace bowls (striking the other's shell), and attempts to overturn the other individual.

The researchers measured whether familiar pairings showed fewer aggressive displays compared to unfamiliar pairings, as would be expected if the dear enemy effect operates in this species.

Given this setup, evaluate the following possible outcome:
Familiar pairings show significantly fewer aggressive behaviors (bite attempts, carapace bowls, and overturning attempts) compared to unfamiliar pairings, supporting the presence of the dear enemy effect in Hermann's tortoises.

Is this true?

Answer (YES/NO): NO